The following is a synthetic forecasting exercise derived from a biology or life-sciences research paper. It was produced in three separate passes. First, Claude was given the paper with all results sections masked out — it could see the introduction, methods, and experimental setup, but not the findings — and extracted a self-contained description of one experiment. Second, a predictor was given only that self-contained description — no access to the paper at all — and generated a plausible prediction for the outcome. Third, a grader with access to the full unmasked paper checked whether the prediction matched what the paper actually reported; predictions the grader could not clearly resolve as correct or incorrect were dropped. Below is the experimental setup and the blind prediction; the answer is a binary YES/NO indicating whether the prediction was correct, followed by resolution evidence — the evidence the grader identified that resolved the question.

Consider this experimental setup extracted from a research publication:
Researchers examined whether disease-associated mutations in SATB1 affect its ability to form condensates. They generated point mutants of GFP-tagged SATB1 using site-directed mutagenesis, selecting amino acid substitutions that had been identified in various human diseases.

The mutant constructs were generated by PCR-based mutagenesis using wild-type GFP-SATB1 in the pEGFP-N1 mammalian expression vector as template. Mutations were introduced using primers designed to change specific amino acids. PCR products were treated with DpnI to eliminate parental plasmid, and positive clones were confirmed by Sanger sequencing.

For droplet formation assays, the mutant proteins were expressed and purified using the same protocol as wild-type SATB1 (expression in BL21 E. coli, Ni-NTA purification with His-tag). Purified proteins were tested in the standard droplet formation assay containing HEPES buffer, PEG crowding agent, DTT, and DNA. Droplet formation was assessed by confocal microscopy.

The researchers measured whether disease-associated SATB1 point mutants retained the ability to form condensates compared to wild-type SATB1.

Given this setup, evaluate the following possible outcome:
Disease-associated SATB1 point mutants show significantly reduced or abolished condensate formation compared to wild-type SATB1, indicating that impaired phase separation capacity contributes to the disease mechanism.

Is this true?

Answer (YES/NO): YES